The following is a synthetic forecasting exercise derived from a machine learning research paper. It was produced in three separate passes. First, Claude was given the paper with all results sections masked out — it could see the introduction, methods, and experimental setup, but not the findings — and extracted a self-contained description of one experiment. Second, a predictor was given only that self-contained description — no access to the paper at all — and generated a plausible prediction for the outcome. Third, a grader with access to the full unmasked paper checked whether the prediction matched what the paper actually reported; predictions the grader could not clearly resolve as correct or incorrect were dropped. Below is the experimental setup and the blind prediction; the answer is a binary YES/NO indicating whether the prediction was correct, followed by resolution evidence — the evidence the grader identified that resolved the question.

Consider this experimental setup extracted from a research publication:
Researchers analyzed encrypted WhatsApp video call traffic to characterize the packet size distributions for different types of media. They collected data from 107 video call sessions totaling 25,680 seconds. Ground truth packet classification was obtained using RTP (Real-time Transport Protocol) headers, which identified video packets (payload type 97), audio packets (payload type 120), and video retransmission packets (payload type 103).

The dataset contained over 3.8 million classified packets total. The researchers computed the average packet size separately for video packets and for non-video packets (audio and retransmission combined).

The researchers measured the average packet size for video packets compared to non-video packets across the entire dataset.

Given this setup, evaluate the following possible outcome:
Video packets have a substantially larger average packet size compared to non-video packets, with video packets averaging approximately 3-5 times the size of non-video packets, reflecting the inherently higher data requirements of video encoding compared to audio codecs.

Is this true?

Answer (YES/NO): NO